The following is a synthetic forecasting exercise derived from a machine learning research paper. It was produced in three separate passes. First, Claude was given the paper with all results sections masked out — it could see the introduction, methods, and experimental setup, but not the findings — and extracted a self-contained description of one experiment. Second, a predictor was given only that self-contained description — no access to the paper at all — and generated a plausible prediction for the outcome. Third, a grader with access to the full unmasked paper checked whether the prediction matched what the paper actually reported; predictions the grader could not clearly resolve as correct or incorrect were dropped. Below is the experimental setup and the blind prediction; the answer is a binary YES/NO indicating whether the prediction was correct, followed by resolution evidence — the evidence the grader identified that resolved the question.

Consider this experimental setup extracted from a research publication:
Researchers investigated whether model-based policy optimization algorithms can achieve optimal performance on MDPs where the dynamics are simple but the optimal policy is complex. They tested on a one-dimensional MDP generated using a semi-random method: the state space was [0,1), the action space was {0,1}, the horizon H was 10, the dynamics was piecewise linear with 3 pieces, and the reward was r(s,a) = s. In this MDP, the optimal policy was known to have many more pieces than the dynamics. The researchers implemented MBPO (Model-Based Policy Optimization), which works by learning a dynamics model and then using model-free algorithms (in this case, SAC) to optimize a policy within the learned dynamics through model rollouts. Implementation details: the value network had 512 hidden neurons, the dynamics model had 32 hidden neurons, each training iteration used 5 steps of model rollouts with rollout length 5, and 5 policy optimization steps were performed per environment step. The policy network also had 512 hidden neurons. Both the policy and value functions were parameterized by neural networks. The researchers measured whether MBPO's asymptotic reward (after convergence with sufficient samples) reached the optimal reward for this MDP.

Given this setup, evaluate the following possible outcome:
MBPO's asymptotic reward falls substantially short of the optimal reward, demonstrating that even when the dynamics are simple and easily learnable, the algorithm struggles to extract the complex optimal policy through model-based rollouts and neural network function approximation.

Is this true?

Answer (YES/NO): YES